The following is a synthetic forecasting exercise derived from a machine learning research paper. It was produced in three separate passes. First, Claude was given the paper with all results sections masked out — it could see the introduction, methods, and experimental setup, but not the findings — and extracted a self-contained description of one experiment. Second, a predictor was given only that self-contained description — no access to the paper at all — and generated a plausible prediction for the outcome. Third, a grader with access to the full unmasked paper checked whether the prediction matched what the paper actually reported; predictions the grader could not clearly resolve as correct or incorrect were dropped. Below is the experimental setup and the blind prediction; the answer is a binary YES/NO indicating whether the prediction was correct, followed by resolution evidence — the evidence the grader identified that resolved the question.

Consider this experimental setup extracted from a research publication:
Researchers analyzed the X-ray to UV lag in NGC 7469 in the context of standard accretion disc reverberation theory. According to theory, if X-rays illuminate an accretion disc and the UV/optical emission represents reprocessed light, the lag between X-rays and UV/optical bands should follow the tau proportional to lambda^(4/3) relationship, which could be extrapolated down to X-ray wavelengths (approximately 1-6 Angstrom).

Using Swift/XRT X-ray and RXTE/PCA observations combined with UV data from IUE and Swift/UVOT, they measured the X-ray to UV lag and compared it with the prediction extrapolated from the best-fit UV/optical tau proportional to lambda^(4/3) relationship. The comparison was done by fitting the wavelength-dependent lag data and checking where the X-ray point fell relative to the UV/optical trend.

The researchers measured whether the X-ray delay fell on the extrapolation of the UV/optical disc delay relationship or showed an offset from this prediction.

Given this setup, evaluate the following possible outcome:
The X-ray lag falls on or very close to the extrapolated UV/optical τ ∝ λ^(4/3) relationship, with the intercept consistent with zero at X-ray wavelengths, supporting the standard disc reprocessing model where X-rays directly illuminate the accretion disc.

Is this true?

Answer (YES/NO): NO